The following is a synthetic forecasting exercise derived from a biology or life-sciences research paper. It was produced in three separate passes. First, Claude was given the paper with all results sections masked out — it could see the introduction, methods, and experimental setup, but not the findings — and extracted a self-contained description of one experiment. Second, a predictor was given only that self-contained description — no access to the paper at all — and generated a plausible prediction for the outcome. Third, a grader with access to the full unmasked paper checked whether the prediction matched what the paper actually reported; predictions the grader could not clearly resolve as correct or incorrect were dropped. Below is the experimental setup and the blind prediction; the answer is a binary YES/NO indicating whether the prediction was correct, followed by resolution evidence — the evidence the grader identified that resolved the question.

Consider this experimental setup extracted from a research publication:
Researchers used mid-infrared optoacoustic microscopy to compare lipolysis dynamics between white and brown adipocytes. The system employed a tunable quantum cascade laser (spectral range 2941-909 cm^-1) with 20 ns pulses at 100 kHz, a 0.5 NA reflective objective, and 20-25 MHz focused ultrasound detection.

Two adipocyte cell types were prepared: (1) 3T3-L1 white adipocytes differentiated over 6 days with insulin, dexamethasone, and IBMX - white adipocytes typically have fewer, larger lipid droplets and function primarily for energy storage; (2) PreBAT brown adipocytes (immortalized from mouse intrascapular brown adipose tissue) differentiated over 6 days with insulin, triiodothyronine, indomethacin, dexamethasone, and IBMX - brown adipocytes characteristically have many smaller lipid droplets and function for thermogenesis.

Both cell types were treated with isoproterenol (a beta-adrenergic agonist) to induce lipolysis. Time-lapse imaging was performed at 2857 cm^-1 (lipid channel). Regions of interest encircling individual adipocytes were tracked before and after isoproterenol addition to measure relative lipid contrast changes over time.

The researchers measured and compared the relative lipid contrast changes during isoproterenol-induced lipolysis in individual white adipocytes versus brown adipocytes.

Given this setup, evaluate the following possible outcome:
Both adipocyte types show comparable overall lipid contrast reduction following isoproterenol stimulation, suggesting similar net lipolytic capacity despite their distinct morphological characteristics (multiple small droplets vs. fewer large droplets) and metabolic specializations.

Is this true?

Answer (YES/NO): NO